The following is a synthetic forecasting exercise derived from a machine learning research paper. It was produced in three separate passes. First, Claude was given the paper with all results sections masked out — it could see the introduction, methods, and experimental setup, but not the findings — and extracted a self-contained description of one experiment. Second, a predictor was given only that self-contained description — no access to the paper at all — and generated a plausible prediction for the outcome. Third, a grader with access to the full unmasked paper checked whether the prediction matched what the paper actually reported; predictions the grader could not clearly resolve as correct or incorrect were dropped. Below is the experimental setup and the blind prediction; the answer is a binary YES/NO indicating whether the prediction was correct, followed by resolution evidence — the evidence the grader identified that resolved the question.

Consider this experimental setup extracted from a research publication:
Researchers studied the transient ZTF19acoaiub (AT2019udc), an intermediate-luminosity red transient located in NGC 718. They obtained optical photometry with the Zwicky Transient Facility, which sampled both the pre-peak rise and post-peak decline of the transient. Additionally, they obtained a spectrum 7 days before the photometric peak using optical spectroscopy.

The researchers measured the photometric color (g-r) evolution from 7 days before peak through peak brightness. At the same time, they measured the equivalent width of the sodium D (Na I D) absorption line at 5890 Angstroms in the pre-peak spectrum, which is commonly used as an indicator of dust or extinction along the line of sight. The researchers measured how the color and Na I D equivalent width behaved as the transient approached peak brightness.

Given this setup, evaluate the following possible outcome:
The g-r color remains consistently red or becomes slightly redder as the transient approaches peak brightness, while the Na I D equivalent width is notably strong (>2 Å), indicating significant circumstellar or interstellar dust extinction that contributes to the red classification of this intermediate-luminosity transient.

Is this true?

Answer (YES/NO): NO